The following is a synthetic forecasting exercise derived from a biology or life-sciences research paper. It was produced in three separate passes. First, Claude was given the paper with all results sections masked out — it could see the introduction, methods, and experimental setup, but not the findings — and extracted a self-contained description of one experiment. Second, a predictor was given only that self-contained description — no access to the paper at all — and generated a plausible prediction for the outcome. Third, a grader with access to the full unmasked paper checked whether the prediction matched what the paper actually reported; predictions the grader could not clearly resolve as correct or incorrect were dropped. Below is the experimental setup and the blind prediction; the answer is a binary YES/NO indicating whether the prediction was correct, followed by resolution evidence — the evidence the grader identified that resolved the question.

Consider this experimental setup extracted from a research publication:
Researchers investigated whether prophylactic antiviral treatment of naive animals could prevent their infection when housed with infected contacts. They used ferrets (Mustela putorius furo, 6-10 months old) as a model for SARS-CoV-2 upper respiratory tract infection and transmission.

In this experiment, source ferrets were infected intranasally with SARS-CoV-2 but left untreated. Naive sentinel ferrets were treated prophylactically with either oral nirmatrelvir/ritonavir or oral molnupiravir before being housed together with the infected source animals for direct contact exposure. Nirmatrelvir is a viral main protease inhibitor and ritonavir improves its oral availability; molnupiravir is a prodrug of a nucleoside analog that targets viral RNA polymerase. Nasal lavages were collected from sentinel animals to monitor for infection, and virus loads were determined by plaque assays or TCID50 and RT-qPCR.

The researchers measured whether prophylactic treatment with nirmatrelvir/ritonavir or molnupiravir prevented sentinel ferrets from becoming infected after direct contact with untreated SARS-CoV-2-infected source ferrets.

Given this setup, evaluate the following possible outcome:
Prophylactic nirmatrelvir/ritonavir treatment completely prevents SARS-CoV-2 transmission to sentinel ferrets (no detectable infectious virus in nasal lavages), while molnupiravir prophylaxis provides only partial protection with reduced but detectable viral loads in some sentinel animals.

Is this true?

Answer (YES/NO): NO